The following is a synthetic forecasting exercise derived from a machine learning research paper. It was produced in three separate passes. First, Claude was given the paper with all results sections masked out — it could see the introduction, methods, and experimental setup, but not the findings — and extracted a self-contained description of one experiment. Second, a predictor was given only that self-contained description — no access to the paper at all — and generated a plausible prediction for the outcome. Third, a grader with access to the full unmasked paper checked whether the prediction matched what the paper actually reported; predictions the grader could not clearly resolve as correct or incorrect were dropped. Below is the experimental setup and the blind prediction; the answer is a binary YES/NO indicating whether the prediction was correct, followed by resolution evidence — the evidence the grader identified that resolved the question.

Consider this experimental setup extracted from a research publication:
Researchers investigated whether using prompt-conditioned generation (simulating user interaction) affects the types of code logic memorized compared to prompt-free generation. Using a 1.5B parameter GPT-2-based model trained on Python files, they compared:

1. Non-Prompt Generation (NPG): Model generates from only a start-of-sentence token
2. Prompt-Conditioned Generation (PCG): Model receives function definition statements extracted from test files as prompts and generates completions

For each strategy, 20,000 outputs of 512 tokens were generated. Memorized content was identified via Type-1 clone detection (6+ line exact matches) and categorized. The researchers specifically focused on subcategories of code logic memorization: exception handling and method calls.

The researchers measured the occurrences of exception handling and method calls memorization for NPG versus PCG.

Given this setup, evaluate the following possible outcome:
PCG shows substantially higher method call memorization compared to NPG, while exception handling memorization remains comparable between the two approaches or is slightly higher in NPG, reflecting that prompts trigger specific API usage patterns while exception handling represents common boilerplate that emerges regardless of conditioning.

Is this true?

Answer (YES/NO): NO